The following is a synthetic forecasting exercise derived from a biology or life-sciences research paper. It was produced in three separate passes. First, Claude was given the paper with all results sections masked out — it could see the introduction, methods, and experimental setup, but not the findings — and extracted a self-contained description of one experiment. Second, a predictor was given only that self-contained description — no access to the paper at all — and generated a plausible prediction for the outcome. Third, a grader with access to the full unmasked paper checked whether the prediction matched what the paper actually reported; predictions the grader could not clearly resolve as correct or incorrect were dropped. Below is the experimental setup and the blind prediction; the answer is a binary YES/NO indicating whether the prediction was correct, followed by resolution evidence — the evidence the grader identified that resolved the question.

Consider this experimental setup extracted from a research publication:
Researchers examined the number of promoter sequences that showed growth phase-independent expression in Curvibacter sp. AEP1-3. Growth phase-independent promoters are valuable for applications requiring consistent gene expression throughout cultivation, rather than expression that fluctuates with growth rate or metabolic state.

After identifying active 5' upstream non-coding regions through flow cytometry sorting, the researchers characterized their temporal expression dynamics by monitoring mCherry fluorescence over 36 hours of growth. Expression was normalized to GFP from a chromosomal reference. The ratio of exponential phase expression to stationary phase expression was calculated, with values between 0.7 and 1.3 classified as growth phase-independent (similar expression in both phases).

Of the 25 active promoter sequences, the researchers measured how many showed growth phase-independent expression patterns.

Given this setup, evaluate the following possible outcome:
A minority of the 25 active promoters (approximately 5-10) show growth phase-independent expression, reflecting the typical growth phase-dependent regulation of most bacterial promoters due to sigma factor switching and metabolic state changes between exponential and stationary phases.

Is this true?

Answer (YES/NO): YES